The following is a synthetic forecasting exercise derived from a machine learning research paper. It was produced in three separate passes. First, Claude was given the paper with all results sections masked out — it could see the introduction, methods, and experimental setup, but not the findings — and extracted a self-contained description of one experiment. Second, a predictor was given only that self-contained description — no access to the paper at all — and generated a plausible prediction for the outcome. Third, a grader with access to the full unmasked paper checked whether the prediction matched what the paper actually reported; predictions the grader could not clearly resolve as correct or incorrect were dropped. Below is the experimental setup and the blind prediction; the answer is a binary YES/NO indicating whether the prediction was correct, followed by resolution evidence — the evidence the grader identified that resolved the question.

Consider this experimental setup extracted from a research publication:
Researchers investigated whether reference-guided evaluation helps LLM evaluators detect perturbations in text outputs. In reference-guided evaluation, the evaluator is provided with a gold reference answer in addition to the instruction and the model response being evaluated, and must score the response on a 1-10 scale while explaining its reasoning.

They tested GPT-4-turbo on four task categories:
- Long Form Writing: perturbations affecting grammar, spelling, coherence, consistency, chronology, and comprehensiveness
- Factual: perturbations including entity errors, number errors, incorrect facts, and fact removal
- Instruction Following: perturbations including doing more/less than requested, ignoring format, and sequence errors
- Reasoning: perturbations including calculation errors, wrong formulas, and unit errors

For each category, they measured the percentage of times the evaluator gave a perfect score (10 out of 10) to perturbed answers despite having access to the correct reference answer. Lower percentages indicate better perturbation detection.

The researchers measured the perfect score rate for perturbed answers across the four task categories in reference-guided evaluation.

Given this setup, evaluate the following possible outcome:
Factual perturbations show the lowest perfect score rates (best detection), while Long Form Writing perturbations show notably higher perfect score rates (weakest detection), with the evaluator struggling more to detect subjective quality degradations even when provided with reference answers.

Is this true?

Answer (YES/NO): NO